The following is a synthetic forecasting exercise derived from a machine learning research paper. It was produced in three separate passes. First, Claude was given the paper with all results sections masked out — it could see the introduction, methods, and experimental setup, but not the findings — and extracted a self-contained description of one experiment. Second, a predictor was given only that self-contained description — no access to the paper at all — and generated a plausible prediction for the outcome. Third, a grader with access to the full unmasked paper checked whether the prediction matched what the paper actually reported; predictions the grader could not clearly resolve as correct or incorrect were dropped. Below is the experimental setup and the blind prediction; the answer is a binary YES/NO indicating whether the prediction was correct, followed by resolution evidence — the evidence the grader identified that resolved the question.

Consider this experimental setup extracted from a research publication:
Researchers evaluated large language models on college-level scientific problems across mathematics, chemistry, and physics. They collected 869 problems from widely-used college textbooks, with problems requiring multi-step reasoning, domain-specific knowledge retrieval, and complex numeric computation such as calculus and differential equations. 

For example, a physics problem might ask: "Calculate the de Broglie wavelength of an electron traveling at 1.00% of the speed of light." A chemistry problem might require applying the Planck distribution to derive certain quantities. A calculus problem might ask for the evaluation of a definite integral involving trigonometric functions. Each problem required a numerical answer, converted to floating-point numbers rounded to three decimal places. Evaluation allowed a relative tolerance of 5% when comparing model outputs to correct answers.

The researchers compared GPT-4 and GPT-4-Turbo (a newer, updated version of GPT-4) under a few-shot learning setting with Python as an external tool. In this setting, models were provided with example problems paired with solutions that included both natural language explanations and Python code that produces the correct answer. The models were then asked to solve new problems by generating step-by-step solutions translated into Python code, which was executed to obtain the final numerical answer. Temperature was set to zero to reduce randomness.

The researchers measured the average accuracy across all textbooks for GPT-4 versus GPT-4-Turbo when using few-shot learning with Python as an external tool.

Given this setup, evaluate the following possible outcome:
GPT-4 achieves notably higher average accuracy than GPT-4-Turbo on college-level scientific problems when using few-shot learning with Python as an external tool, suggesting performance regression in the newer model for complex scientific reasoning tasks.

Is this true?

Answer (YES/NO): YES